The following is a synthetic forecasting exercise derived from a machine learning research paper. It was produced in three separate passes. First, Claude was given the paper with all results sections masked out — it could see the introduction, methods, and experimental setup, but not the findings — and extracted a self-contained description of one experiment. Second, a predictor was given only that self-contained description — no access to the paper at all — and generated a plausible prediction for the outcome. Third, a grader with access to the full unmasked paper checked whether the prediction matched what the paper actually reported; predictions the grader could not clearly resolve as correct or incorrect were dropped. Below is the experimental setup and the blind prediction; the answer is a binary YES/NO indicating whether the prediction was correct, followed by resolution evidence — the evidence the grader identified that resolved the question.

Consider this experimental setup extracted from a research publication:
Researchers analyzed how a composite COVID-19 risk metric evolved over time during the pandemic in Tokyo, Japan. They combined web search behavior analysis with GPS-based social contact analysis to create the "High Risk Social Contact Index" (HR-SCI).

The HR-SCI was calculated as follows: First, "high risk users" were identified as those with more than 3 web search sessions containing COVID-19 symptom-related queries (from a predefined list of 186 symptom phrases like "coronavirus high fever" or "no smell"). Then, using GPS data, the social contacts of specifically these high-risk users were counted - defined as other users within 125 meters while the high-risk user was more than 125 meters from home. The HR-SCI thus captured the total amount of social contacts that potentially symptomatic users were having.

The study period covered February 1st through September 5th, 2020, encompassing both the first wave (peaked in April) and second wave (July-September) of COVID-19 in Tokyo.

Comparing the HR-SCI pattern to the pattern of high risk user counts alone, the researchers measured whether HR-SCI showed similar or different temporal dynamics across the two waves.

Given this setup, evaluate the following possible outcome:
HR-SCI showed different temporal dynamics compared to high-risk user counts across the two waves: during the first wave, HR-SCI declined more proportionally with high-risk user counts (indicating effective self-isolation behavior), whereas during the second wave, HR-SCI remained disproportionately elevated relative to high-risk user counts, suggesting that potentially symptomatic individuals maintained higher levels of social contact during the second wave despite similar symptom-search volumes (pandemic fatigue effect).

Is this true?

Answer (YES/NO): NO